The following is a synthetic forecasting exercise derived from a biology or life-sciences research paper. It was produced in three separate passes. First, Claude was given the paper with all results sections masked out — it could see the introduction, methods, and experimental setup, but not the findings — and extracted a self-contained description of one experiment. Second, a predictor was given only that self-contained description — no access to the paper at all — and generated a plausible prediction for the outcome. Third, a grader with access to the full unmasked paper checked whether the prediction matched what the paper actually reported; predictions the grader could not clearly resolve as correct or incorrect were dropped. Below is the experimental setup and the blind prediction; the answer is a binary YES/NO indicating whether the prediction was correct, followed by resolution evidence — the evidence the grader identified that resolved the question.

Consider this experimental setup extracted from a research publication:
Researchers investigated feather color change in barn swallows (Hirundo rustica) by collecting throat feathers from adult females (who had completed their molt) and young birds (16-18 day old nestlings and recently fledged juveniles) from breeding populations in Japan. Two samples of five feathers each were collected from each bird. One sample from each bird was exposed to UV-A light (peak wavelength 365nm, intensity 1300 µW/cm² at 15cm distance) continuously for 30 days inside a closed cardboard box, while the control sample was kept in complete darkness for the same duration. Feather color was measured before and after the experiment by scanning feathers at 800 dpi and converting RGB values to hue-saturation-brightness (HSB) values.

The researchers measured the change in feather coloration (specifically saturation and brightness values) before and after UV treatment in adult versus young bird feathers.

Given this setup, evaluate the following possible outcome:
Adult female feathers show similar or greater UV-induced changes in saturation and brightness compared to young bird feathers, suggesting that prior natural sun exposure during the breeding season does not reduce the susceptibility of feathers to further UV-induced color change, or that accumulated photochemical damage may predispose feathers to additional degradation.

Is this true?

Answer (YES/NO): NO